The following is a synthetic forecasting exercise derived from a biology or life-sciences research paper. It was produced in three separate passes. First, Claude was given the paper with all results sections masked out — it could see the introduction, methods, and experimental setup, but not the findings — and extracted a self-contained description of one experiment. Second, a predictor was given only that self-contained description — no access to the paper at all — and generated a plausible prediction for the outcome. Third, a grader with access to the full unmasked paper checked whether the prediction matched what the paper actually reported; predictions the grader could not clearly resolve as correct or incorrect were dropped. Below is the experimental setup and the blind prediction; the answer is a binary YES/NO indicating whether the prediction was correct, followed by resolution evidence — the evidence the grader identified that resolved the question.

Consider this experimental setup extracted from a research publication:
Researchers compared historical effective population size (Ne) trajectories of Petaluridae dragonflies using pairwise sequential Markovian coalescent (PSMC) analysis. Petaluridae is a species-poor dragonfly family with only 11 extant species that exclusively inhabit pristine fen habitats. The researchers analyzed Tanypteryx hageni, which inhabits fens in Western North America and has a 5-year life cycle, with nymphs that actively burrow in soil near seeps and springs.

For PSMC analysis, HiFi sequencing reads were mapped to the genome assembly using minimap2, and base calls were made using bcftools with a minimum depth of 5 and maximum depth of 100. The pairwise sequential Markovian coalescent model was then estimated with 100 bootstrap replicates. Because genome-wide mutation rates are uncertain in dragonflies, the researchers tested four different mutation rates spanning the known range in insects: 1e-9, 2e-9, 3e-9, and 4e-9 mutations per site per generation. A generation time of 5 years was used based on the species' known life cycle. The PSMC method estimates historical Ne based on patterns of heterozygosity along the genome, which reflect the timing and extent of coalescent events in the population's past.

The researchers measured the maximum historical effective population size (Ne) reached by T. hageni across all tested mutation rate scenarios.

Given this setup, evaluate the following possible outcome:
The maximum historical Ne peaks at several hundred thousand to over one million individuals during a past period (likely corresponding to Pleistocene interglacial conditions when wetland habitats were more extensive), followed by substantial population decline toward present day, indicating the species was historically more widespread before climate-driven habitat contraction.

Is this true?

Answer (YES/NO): NO